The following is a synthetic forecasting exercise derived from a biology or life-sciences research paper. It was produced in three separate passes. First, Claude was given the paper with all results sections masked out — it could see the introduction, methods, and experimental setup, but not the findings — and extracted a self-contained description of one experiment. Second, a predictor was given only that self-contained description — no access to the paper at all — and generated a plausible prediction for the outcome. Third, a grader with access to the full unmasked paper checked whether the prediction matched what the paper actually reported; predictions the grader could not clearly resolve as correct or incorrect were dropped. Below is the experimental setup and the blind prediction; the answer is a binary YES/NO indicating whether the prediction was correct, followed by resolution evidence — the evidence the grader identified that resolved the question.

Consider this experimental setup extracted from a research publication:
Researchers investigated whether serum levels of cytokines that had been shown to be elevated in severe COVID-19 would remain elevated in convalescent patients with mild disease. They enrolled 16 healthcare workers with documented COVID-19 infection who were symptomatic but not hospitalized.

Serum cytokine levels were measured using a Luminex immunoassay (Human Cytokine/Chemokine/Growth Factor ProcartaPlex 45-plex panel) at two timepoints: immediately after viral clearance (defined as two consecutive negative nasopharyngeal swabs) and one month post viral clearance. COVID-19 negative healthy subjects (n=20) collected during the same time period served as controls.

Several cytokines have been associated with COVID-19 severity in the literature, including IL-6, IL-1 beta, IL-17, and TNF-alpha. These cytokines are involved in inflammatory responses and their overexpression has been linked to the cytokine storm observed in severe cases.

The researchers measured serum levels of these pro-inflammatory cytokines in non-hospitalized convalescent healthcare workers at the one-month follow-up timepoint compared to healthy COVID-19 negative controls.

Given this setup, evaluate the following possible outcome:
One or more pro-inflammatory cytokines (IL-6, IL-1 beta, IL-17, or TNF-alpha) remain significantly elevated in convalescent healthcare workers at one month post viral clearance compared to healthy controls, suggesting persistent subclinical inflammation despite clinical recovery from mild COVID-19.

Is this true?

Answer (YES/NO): NO